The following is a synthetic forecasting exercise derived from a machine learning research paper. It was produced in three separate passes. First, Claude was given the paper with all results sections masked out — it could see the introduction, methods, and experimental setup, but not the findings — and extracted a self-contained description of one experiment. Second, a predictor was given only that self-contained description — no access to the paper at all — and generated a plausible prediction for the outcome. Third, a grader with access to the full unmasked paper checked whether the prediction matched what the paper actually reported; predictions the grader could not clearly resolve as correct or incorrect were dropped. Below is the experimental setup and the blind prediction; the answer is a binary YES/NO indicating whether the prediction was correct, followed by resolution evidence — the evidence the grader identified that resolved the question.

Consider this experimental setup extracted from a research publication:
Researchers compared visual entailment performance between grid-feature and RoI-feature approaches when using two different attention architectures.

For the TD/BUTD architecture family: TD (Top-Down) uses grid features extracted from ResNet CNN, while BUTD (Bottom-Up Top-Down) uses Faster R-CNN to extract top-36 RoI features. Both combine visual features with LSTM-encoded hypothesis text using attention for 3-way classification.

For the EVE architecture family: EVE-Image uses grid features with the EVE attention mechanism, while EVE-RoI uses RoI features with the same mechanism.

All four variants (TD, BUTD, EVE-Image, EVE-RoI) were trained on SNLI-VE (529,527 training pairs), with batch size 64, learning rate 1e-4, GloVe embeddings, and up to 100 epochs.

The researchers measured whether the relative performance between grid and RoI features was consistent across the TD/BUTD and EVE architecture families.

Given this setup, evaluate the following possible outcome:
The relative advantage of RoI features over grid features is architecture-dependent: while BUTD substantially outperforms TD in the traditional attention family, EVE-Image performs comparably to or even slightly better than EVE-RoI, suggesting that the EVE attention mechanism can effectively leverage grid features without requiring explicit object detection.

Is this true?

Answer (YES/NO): NO